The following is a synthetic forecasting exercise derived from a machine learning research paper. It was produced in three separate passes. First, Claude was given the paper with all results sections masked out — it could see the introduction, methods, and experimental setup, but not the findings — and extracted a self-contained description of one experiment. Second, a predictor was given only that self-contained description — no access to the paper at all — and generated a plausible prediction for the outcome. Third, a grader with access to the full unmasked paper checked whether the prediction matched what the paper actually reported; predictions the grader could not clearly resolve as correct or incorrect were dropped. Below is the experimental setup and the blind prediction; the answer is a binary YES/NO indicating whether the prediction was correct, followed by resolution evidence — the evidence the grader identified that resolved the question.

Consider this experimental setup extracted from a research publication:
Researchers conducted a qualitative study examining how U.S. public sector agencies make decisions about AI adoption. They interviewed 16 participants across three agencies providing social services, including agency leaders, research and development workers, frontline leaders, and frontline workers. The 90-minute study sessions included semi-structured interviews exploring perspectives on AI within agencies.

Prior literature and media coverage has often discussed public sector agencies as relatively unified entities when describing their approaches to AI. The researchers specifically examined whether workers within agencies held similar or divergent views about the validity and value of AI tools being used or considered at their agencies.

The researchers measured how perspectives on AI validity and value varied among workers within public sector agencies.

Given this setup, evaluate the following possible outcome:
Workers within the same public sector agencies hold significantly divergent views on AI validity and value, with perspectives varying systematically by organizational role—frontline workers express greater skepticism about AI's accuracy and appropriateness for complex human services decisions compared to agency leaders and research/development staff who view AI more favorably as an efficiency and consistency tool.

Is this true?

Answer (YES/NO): NO